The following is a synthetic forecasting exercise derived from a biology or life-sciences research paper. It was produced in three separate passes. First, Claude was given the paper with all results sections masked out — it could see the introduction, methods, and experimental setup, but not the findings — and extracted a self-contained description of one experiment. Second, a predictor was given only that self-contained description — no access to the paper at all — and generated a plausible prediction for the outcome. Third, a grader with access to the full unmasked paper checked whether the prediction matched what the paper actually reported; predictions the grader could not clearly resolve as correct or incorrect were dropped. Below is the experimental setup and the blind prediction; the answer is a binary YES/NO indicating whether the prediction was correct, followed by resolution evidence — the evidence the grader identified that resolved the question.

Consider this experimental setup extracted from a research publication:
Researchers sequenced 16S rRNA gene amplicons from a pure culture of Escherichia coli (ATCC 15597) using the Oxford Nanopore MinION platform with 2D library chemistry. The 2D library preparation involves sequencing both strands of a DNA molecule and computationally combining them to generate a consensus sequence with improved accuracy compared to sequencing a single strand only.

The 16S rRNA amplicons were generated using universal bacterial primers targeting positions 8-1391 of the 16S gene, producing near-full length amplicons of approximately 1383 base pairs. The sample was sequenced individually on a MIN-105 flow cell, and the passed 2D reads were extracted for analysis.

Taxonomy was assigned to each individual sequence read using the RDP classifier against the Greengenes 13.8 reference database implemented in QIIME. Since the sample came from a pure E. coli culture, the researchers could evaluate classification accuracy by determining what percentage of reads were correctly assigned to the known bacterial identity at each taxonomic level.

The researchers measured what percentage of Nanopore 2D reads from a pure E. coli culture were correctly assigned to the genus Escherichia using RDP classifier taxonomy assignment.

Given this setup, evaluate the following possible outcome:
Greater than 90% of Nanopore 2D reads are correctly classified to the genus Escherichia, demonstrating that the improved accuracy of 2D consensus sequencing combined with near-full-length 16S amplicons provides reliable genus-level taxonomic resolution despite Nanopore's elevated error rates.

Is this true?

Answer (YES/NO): NO